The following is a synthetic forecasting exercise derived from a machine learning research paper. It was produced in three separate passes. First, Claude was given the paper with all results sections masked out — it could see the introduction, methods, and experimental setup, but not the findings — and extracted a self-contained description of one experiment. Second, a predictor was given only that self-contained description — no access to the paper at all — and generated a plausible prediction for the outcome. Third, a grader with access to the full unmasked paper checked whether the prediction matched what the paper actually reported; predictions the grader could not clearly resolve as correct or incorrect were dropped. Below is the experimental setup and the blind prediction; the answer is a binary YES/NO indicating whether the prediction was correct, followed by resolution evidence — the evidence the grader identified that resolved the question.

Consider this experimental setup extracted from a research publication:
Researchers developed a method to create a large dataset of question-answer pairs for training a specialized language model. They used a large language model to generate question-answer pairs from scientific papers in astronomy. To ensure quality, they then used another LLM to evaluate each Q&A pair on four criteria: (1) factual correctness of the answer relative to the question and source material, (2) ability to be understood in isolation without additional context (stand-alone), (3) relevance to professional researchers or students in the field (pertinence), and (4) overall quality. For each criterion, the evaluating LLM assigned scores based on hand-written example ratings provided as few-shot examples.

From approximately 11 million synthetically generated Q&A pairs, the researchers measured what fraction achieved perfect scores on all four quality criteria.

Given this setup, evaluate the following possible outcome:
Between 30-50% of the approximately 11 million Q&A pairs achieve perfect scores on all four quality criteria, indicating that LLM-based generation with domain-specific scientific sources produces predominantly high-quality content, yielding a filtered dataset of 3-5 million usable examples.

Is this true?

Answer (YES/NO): NO